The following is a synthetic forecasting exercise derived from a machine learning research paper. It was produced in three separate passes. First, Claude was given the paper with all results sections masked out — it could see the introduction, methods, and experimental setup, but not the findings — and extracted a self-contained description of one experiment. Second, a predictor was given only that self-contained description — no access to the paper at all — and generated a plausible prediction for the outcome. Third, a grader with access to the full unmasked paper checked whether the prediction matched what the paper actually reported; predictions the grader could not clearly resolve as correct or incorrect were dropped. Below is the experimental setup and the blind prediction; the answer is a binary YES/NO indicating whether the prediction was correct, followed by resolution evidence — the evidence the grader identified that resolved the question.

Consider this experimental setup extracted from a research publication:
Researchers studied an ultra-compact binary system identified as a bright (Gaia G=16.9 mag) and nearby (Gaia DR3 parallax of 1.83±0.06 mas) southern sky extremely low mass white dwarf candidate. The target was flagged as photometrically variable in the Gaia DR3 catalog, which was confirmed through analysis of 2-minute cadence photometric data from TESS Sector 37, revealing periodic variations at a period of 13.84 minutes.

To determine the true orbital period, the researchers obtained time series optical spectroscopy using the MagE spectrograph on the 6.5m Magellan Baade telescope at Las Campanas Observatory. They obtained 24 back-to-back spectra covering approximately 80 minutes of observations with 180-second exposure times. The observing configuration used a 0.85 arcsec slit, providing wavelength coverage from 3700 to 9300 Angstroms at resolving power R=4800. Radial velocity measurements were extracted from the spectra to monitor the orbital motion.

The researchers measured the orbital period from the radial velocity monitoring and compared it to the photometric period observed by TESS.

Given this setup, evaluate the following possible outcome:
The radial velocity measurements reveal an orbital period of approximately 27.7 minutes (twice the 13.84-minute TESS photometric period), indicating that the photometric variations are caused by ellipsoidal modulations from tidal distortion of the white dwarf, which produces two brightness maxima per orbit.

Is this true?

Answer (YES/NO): YES